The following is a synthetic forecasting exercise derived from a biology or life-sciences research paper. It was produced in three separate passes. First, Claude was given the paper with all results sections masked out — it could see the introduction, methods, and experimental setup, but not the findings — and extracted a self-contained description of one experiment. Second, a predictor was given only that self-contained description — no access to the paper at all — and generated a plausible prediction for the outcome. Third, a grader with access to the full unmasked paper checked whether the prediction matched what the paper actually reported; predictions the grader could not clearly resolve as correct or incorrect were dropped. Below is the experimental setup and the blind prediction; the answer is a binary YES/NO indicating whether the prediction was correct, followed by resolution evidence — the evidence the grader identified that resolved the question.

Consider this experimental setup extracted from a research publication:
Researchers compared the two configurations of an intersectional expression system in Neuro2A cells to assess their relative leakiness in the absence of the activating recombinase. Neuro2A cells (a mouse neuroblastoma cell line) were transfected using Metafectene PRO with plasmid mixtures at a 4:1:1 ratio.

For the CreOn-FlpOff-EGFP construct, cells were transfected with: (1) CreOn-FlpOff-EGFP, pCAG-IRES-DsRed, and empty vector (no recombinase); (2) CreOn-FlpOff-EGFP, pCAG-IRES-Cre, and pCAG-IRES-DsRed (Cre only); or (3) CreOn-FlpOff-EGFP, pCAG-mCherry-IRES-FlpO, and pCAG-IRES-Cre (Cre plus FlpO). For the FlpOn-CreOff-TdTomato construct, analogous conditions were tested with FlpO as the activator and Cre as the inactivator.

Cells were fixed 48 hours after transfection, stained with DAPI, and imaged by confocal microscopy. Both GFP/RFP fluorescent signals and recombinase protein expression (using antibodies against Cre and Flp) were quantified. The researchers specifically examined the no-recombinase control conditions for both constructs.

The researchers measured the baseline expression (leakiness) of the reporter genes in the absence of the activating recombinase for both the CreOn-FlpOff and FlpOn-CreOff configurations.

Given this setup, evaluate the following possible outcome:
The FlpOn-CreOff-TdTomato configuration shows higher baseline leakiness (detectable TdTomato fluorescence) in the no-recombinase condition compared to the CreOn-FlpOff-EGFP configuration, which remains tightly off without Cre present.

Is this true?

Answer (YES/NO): NO